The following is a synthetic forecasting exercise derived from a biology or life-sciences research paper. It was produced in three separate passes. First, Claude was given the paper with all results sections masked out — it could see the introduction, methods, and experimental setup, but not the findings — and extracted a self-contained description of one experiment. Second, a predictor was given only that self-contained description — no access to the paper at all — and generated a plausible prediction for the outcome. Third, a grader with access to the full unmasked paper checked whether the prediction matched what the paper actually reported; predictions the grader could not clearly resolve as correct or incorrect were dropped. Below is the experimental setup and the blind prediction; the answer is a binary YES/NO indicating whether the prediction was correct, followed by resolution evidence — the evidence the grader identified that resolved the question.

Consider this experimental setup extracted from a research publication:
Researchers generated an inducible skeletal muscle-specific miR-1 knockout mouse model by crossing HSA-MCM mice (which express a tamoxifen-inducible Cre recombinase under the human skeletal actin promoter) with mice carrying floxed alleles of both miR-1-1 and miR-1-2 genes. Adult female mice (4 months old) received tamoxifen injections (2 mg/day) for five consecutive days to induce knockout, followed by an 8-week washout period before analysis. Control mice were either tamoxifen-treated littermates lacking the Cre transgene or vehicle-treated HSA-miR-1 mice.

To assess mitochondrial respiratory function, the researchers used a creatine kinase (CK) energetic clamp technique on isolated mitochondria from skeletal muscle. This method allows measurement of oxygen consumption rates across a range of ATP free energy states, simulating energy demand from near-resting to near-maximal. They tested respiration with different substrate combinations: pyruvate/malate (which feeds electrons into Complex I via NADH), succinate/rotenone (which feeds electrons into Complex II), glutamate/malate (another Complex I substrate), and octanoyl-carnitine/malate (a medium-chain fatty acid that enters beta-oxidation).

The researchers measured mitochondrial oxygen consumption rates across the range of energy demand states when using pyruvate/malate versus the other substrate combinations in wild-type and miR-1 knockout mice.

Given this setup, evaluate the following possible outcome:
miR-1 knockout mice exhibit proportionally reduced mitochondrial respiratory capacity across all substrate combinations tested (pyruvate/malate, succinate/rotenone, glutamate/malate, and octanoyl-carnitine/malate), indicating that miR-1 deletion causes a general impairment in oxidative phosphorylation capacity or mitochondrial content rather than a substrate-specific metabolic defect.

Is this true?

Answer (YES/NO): NO